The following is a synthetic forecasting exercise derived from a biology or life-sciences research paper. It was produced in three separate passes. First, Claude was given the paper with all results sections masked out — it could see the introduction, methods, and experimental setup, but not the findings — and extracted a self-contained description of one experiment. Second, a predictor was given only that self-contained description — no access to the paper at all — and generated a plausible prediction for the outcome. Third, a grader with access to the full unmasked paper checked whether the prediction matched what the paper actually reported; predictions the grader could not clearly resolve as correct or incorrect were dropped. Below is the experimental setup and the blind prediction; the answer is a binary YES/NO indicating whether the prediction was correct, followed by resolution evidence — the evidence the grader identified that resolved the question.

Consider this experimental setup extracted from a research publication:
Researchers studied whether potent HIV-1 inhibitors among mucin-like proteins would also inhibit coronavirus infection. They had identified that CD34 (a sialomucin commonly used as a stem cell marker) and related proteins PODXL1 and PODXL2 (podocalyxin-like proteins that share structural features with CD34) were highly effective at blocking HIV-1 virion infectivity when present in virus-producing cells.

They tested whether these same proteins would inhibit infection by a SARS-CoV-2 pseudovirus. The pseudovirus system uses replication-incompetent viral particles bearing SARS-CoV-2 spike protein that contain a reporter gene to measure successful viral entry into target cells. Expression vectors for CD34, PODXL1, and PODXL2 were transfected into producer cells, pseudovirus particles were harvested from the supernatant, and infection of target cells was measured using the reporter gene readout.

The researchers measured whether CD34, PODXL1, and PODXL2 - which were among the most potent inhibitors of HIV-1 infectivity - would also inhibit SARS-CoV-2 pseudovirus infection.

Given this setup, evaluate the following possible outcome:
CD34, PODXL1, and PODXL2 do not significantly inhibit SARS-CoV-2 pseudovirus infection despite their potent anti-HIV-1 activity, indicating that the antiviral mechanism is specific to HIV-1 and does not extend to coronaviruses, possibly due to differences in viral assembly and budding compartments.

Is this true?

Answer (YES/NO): YES